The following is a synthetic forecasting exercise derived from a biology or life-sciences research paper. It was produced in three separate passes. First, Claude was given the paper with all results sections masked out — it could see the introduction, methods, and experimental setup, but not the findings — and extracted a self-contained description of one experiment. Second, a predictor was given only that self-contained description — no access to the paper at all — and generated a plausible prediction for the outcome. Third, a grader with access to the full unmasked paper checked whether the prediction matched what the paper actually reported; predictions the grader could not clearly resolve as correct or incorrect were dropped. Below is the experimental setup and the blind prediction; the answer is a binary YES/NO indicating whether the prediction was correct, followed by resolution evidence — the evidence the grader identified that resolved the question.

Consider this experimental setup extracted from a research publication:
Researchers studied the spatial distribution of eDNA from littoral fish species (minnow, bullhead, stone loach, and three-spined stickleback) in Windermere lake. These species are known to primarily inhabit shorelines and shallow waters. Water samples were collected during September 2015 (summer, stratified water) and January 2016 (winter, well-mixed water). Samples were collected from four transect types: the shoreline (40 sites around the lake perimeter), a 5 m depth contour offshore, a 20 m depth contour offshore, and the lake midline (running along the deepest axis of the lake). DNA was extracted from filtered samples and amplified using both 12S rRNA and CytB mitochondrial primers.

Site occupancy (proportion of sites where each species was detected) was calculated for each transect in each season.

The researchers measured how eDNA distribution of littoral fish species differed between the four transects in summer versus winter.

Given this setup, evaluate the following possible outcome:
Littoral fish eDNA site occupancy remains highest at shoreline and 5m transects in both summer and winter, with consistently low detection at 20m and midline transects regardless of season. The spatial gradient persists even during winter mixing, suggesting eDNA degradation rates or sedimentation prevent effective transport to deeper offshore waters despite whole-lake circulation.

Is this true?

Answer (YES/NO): NO